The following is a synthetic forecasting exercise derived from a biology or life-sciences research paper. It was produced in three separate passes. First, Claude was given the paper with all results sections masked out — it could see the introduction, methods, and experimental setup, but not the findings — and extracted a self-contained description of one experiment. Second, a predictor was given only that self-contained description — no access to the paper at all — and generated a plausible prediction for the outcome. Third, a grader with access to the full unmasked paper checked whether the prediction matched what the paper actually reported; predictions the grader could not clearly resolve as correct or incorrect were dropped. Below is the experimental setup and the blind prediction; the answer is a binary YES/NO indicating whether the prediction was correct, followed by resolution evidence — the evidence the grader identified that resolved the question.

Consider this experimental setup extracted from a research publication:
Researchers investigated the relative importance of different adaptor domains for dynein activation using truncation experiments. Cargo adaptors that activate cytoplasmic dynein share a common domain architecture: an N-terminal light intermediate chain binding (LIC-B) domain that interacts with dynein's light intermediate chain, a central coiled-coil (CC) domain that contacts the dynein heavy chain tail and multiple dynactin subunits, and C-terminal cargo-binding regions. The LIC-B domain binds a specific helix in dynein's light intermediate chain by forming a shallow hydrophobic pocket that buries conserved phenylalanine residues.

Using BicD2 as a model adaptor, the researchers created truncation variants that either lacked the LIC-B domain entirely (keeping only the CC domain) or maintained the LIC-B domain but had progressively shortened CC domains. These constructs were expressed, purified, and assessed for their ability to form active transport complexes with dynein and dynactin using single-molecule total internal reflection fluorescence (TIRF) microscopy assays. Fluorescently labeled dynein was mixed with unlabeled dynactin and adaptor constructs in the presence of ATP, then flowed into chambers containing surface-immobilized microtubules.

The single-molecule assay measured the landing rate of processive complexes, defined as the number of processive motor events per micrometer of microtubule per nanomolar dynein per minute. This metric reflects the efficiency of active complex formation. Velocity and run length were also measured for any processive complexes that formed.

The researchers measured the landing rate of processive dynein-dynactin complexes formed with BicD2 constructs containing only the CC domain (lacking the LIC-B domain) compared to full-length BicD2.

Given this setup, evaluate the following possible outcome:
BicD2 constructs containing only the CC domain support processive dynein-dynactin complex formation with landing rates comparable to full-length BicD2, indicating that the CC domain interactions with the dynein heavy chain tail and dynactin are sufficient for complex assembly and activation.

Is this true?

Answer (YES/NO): NO